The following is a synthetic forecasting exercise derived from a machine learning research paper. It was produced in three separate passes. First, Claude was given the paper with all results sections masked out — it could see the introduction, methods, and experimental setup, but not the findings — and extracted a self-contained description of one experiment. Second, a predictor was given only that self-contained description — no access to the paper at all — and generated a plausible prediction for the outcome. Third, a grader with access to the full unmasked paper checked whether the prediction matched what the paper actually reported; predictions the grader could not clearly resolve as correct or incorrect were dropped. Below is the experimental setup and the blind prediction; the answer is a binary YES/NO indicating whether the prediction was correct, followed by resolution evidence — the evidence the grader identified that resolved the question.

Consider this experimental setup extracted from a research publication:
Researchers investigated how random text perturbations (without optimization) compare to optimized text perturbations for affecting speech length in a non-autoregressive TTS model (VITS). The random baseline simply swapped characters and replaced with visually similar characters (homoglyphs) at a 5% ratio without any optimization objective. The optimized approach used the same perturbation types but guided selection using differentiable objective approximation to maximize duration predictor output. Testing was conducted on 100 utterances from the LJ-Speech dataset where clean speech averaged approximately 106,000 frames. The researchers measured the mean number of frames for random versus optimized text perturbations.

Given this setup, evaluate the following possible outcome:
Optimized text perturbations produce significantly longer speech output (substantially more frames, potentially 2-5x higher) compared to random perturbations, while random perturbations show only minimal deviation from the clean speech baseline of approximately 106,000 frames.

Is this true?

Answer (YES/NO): NO